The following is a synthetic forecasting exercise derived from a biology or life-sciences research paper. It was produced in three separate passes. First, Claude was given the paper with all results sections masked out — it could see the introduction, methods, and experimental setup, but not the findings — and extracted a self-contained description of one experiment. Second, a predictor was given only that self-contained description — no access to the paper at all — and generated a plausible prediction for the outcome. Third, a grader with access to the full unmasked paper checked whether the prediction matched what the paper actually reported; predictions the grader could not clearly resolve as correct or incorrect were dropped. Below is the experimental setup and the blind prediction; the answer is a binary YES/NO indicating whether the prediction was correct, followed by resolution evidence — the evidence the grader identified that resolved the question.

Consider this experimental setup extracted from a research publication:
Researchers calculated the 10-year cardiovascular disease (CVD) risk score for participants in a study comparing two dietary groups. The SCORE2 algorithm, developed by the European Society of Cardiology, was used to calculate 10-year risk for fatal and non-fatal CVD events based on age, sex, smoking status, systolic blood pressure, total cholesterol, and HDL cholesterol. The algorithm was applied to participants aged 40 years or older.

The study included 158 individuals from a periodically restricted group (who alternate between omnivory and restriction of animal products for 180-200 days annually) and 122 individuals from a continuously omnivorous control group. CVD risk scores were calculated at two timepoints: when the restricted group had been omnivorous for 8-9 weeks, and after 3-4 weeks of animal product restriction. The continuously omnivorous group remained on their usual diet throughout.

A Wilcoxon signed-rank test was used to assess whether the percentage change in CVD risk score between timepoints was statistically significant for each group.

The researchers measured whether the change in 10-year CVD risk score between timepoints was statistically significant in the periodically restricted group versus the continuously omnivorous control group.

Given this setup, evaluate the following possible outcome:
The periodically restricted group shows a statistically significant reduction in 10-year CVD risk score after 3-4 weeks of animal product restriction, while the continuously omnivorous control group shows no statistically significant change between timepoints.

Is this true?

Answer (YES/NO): YES